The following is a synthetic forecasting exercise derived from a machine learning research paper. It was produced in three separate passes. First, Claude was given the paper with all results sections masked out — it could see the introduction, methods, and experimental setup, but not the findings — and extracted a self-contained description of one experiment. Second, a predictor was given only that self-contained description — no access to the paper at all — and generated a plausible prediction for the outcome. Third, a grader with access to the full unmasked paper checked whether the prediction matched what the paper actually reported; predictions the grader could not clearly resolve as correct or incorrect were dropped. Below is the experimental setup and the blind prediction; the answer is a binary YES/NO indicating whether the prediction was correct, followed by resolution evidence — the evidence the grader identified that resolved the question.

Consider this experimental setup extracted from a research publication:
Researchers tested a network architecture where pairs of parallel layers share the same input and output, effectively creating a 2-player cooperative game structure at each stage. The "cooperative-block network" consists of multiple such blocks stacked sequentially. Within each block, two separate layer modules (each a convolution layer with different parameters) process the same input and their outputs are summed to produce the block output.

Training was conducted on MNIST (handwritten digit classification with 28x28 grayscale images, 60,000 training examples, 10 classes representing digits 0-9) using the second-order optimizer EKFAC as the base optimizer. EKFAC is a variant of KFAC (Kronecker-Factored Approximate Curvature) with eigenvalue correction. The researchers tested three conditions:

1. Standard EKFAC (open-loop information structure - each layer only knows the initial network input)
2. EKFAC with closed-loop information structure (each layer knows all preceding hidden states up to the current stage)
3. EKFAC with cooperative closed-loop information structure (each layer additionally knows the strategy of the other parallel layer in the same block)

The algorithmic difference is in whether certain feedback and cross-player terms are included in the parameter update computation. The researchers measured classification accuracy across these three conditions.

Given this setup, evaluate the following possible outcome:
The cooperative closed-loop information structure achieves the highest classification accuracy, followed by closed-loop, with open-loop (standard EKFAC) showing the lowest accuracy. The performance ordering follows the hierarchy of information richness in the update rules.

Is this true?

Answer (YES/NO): YES